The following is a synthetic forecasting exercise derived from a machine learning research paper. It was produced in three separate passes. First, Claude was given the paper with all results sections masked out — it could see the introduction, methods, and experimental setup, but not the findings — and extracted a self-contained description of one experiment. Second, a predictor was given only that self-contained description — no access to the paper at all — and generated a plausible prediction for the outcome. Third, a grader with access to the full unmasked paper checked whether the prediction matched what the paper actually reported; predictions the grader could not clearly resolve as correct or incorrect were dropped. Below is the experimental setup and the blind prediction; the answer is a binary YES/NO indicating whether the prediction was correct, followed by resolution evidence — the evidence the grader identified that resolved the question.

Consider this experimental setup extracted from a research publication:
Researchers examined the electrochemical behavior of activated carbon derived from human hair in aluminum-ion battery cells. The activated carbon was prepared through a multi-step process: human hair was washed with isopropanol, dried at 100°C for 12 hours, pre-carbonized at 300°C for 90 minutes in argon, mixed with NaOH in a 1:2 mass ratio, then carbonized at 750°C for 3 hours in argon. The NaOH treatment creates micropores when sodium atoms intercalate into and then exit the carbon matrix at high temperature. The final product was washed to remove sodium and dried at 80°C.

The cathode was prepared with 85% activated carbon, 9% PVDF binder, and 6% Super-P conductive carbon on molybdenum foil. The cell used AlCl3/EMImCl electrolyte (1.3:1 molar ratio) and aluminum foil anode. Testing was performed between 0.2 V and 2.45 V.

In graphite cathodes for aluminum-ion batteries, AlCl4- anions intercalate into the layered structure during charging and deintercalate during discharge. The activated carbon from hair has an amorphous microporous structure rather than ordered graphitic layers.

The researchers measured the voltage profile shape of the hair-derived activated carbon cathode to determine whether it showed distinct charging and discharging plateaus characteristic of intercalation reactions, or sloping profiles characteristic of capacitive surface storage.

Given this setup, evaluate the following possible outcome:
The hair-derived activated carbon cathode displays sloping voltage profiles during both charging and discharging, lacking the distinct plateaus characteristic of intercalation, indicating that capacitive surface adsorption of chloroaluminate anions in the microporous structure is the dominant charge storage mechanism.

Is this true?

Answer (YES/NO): NO